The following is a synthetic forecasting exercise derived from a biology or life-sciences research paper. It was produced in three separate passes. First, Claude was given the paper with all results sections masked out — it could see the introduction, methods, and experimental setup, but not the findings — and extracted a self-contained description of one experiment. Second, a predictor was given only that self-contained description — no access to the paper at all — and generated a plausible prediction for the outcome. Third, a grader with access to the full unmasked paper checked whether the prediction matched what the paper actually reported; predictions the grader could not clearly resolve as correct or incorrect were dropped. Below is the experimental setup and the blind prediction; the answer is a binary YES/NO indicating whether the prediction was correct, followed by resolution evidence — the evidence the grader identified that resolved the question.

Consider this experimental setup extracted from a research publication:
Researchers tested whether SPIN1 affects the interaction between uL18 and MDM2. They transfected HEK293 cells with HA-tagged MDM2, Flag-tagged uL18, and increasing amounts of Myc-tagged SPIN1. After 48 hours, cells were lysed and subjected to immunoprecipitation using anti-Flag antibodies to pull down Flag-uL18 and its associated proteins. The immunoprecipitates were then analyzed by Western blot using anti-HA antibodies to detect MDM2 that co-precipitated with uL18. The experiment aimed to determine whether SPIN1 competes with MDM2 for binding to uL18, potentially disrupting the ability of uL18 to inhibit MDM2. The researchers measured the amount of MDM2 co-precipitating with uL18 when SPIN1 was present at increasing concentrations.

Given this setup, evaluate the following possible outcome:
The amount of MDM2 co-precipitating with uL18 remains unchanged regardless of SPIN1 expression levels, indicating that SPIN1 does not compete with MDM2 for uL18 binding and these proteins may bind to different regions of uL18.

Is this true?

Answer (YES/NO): NO